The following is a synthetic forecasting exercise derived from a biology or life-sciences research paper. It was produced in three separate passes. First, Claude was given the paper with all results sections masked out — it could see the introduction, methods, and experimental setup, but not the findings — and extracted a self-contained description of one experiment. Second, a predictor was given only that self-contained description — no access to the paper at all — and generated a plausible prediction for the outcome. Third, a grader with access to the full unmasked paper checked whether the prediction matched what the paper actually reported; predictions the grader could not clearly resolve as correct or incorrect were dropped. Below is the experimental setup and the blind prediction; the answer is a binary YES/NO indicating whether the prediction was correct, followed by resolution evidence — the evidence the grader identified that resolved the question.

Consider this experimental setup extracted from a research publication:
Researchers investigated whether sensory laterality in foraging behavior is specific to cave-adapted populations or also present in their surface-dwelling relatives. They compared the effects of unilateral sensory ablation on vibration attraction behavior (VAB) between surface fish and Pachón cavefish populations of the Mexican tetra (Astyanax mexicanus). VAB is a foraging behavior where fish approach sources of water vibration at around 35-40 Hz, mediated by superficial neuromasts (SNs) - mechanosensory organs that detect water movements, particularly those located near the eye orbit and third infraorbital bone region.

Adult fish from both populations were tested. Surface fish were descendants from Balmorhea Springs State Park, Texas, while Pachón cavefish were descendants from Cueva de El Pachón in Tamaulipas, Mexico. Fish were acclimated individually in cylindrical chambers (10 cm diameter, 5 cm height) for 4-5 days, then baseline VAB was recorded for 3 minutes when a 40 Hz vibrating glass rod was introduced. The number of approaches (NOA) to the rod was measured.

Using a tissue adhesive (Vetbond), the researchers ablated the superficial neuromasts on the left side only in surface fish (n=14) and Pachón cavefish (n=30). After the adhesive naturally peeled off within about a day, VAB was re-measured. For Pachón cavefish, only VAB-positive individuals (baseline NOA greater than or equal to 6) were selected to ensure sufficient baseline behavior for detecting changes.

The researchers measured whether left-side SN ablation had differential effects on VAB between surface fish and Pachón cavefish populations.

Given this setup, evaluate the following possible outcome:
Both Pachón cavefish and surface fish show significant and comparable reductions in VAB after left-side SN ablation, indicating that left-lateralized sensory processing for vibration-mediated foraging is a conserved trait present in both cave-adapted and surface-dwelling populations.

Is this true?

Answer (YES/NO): NO